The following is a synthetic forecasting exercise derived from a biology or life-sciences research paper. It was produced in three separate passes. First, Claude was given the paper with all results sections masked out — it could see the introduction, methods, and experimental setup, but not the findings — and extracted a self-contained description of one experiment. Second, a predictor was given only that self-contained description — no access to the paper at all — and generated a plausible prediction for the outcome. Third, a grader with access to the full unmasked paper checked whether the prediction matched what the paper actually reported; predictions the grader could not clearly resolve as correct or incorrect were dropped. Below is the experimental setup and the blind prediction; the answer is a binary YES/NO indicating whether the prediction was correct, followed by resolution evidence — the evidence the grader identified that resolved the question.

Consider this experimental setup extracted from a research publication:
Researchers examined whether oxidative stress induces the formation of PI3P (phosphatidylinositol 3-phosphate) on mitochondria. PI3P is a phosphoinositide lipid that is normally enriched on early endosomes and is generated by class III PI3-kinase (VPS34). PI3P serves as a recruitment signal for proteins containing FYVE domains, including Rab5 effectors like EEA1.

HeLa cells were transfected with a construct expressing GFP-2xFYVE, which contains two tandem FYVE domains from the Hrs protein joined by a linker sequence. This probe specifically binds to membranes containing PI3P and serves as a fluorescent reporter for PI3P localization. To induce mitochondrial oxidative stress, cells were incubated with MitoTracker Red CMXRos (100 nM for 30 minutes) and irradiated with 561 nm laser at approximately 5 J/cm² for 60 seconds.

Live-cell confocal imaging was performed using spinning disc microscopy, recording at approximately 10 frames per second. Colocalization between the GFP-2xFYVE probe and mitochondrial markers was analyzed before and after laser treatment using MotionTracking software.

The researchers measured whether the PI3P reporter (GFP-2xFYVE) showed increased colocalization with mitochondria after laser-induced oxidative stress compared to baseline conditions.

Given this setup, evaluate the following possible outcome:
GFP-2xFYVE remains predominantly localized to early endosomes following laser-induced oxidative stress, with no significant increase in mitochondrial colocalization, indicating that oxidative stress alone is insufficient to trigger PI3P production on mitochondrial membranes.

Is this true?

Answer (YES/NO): YES